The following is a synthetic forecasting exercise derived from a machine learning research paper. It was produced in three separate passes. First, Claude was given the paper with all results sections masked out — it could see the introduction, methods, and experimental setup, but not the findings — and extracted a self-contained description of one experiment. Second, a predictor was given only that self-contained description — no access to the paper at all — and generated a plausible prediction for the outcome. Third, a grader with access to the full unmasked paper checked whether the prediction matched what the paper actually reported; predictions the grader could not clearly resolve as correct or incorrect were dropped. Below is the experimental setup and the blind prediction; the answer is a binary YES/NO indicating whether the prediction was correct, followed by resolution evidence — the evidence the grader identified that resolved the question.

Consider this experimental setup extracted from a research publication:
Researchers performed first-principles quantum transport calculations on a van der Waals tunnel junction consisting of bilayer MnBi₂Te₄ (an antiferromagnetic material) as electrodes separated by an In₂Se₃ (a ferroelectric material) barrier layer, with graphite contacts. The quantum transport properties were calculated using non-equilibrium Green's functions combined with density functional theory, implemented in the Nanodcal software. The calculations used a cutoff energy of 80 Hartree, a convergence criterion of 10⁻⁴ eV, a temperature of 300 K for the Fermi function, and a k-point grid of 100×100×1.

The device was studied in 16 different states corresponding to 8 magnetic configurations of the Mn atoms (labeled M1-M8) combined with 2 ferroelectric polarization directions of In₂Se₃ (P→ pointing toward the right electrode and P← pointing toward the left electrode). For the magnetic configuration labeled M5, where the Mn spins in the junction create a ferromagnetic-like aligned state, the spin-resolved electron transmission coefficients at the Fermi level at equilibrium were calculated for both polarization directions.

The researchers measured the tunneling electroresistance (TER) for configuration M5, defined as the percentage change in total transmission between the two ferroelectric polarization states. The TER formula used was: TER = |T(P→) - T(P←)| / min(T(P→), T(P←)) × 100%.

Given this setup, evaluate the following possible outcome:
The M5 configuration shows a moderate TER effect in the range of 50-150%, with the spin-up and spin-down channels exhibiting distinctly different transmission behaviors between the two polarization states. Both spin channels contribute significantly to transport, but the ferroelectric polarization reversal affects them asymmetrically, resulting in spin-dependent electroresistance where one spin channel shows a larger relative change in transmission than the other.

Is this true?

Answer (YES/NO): NO